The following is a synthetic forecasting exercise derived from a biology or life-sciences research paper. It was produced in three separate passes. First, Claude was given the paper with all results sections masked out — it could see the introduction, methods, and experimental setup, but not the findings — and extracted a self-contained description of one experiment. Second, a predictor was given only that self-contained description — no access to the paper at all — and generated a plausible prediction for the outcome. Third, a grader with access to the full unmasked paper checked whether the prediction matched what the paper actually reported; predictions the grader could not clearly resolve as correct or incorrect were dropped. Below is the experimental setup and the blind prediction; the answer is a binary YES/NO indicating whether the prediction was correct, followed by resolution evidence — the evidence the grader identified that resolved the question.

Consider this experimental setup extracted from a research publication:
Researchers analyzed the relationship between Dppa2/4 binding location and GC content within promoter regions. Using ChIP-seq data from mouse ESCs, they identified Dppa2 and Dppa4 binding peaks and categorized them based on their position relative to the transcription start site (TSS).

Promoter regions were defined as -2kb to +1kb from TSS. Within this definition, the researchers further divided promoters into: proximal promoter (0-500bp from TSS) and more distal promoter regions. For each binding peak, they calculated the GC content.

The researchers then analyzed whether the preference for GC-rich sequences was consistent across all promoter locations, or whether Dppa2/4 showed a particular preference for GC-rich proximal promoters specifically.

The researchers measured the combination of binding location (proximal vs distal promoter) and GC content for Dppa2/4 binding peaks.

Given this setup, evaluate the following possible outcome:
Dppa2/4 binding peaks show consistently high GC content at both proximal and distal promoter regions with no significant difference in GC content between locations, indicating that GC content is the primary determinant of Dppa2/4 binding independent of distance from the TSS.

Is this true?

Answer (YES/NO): NO